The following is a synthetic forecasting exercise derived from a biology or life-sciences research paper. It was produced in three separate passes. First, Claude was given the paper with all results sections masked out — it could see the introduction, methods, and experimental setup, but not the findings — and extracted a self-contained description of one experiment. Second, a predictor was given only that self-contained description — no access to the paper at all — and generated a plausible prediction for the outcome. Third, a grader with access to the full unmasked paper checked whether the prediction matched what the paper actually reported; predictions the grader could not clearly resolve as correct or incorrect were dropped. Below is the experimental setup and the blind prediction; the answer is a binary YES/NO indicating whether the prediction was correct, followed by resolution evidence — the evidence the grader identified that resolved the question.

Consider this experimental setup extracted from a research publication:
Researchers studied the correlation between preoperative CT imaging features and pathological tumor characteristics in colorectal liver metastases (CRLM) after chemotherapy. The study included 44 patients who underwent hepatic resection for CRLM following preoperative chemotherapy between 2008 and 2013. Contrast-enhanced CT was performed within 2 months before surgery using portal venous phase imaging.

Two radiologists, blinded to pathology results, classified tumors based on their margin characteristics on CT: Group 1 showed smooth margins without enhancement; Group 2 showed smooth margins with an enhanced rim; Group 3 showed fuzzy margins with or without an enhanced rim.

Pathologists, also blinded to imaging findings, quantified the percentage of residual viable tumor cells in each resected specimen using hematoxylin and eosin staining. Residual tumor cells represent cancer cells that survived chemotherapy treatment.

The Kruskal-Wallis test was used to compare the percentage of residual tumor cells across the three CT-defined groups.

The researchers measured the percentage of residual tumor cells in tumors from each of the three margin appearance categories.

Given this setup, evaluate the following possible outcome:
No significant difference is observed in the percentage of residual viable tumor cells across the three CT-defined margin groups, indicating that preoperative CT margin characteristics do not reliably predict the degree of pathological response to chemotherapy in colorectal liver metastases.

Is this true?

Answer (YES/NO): NO